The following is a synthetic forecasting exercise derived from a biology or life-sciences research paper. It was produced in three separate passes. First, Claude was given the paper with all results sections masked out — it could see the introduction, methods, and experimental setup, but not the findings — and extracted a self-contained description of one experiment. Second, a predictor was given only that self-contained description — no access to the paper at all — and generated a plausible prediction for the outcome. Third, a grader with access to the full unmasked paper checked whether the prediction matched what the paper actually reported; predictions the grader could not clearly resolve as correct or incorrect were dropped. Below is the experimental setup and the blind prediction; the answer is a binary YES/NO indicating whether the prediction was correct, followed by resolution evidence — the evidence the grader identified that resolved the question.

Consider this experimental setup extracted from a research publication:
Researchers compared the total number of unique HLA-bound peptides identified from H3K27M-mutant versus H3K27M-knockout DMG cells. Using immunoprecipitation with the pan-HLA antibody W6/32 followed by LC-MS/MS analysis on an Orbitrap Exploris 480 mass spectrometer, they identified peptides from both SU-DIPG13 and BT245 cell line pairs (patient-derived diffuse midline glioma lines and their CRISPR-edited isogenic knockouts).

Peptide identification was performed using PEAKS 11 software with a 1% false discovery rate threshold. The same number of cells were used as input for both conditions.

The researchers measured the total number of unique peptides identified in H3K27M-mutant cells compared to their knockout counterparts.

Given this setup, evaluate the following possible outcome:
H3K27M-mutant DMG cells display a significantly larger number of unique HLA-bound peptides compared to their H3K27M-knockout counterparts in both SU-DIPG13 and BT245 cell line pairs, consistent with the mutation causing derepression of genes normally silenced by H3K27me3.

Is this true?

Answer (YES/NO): NO